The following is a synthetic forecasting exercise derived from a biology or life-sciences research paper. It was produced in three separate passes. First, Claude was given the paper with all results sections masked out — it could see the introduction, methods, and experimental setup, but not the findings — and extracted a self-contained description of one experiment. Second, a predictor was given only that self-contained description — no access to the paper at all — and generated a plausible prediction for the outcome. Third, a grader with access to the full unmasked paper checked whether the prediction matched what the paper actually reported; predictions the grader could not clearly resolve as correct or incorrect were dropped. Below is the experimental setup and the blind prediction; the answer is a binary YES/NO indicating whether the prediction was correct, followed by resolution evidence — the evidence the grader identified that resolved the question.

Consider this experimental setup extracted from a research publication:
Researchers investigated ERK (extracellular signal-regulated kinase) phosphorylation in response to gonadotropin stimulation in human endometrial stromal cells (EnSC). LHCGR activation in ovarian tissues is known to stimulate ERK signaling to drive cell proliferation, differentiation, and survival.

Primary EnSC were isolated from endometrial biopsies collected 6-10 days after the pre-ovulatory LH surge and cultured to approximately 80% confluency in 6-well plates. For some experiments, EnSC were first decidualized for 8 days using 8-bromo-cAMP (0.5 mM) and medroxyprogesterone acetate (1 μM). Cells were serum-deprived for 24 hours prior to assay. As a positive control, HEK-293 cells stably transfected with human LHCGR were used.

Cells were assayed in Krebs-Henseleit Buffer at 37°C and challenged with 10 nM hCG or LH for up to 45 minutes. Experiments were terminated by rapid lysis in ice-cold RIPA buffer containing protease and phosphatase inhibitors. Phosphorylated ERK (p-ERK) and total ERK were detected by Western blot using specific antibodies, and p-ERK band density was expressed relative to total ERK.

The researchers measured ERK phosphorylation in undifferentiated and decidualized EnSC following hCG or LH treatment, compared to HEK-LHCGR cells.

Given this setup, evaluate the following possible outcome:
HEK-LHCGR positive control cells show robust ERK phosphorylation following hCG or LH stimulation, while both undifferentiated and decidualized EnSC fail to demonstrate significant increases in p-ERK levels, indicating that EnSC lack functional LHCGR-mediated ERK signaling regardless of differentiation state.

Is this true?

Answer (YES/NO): YES